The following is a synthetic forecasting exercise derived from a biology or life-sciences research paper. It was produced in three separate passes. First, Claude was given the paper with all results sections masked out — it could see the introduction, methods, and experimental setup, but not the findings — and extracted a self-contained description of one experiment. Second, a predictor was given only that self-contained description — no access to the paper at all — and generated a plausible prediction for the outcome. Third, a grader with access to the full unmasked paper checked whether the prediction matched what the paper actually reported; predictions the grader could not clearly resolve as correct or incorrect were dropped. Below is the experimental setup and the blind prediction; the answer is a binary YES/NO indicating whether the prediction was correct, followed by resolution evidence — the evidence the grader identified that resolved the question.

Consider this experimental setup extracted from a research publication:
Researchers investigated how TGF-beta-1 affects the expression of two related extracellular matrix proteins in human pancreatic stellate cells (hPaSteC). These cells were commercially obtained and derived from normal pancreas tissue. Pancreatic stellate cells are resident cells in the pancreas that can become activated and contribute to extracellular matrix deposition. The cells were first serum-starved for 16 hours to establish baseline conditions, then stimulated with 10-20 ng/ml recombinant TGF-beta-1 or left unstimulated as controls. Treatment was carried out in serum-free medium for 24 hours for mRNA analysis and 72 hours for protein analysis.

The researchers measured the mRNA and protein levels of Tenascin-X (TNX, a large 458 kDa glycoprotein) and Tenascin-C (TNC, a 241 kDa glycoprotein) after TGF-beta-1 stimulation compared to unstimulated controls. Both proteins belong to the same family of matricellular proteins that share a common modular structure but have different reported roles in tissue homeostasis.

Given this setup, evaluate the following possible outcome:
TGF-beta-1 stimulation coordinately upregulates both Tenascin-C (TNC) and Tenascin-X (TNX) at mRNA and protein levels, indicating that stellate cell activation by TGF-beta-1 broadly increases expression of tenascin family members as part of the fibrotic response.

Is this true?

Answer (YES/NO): NO